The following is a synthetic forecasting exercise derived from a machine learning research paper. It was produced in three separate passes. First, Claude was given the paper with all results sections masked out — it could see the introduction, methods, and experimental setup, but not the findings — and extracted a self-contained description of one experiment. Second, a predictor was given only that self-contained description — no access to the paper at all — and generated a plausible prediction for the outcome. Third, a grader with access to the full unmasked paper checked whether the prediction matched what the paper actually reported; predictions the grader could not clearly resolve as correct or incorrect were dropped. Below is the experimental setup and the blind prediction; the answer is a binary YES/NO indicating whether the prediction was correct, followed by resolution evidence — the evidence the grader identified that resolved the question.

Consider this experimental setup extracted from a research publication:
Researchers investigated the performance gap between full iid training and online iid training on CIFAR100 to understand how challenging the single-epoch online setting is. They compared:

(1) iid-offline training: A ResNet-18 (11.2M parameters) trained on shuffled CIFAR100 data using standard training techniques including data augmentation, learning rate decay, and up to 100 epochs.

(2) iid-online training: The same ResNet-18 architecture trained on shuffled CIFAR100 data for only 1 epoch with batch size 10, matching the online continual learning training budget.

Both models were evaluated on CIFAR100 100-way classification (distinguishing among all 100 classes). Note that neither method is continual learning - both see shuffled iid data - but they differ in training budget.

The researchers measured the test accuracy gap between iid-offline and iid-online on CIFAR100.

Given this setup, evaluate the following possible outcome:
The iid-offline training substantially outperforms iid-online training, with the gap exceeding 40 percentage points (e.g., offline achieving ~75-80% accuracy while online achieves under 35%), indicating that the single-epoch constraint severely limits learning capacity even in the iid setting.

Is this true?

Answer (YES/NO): YES